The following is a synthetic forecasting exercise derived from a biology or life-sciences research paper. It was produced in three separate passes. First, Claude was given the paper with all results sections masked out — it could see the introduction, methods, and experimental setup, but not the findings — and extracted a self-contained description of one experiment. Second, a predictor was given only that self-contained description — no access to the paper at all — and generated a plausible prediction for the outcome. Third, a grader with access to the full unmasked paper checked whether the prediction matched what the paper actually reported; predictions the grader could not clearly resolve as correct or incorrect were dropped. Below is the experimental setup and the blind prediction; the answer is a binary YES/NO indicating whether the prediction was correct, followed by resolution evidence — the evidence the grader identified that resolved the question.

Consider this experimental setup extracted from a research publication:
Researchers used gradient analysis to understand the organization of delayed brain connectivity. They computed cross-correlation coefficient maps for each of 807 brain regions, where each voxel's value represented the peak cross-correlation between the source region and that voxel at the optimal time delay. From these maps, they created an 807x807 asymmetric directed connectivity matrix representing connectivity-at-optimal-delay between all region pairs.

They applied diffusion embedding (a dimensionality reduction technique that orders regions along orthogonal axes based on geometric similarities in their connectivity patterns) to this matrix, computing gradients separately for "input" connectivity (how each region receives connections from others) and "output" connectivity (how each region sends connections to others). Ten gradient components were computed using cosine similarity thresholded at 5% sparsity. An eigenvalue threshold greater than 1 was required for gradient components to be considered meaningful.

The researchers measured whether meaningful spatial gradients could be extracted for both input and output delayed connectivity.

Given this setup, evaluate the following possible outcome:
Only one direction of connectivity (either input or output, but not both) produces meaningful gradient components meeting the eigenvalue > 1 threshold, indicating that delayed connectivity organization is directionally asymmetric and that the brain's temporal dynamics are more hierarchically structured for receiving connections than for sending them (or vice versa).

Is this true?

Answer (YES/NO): YES